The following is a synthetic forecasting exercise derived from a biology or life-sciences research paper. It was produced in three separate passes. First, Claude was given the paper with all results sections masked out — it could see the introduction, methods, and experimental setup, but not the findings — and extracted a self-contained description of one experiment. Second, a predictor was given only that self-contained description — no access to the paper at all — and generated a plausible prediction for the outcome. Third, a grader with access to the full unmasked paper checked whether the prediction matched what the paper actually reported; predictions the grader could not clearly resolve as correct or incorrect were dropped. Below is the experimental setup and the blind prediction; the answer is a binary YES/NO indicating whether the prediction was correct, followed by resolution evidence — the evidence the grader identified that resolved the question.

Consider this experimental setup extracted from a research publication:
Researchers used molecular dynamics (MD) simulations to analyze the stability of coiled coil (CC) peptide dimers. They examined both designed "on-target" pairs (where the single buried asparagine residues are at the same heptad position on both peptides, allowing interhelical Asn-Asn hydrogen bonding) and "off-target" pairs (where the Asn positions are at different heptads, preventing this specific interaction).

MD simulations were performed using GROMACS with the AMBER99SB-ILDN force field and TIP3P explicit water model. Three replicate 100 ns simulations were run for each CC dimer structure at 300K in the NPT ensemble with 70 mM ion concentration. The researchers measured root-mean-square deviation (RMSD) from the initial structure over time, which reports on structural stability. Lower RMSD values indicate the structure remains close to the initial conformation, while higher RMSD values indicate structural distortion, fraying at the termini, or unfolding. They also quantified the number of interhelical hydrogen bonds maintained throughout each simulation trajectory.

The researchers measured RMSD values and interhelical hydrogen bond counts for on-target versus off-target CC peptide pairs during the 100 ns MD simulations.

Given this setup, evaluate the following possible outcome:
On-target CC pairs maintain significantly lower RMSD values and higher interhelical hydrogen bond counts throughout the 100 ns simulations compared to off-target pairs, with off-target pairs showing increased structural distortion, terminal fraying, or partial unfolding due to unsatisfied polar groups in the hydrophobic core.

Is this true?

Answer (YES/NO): NO